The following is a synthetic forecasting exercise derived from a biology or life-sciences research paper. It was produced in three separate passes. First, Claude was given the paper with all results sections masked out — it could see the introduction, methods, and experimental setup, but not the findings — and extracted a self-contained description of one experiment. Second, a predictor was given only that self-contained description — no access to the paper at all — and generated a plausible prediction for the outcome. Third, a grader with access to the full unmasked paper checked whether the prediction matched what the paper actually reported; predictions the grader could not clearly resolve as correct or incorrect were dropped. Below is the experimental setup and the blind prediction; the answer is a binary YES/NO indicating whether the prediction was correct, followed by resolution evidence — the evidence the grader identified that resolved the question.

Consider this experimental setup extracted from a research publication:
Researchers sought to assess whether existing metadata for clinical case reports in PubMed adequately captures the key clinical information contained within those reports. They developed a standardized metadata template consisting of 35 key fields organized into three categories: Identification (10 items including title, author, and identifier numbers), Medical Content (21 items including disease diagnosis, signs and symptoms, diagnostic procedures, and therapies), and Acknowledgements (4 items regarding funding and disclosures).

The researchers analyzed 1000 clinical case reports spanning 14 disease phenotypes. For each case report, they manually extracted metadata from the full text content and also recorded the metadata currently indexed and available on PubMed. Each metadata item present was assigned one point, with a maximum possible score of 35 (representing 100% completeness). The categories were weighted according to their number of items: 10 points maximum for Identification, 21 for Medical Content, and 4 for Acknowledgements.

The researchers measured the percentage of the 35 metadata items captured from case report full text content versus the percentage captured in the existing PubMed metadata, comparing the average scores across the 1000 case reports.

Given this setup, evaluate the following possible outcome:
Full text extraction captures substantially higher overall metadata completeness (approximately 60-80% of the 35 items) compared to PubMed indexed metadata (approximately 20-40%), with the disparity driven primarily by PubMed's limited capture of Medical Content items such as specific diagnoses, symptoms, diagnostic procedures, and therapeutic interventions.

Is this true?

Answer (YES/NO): NO